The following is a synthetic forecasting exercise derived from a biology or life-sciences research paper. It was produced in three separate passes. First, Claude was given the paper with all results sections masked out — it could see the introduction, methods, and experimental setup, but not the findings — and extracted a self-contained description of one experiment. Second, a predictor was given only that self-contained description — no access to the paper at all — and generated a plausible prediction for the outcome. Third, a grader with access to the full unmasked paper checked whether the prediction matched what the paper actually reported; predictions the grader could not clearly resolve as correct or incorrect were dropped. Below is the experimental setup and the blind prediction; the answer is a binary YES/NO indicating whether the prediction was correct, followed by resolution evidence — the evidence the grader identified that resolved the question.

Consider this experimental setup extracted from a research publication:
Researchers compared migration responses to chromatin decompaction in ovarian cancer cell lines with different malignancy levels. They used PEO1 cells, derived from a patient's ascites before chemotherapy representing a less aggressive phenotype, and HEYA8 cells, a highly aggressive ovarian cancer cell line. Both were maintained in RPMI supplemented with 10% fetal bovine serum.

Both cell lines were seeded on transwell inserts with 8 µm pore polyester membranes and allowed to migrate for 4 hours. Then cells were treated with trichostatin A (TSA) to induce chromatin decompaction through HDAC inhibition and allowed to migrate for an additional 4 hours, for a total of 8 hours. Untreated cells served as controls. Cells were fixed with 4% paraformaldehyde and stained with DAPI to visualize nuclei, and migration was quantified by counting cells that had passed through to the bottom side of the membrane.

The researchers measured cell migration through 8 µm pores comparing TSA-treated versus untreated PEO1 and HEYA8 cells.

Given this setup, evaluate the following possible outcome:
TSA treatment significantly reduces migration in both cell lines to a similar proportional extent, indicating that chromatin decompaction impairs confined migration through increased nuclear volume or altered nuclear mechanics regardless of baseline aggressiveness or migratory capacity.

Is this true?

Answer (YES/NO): NO